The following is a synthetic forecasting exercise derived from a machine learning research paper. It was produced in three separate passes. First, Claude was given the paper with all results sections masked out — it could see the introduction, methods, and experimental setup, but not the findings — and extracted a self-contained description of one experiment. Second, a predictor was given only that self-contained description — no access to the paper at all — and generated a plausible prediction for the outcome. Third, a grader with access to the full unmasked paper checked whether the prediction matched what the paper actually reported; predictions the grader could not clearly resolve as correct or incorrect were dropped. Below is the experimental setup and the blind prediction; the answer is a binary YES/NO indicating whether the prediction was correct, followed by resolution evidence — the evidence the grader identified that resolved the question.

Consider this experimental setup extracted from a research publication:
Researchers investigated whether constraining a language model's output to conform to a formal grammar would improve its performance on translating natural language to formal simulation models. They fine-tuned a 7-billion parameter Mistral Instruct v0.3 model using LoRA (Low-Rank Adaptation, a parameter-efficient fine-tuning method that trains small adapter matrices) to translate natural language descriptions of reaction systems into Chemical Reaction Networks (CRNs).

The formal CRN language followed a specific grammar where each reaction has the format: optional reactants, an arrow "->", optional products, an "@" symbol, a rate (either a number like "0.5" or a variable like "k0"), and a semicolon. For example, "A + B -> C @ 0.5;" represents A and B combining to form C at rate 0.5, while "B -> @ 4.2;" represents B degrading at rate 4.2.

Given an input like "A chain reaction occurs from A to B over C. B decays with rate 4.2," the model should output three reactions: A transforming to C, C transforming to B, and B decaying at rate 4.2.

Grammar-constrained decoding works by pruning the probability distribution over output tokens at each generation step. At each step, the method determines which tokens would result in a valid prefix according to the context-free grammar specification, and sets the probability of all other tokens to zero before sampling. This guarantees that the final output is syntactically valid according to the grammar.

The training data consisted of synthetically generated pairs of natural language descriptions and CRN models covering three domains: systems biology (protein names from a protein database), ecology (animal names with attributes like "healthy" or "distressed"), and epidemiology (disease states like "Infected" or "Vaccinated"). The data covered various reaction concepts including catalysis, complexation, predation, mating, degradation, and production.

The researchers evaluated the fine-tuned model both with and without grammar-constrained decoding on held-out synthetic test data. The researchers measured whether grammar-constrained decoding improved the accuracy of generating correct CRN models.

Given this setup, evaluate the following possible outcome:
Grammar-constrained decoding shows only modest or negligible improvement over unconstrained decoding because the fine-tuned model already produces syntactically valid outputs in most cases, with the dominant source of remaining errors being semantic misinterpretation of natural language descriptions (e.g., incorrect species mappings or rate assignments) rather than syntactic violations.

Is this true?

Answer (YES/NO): NO